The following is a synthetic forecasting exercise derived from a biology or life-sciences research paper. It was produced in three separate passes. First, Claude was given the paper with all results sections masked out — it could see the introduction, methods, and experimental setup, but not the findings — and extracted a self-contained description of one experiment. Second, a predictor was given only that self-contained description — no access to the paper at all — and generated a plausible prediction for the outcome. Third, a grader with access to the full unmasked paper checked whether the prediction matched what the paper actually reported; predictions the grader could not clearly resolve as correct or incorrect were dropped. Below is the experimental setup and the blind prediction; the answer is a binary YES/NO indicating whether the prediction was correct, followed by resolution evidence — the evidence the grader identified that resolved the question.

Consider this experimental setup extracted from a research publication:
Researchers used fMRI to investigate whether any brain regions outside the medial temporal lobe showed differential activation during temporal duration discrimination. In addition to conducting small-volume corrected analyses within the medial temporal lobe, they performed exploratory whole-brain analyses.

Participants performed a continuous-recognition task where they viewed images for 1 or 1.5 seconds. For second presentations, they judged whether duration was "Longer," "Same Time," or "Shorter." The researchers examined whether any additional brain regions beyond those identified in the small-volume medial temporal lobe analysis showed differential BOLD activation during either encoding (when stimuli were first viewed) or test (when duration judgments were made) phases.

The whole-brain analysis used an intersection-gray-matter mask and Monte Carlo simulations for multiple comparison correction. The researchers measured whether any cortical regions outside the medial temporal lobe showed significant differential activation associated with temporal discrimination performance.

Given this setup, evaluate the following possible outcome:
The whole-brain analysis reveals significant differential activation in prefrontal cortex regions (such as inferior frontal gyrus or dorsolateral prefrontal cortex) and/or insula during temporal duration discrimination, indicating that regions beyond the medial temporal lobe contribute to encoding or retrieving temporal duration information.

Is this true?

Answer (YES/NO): NO